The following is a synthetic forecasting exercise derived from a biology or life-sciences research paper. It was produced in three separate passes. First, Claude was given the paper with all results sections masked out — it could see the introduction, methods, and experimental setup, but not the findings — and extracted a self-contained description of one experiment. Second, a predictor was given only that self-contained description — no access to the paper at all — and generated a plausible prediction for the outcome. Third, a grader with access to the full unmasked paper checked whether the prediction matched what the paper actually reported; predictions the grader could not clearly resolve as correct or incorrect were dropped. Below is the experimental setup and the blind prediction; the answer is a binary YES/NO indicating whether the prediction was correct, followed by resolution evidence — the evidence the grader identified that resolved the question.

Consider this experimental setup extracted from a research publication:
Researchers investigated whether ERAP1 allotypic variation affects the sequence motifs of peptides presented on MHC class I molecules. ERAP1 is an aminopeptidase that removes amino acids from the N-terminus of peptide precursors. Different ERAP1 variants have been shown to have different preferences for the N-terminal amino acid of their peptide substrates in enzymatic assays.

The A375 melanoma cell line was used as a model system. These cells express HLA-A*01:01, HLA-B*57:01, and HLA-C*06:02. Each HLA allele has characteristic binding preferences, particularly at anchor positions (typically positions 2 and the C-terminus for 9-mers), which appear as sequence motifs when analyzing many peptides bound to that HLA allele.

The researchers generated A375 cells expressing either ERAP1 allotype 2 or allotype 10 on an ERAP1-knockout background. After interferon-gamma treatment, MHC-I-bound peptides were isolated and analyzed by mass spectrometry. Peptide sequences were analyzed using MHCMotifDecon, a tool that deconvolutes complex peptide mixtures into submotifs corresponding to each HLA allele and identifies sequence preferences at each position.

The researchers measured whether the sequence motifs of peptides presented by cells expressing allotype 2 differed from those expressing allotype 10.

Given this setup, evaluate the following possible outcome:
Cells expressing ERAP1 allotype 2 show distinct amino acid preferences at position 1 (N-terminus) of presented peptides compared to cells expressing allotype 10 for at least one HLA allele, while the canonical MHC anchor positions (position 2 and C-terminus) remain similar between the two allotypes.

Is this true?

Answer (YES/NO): NO